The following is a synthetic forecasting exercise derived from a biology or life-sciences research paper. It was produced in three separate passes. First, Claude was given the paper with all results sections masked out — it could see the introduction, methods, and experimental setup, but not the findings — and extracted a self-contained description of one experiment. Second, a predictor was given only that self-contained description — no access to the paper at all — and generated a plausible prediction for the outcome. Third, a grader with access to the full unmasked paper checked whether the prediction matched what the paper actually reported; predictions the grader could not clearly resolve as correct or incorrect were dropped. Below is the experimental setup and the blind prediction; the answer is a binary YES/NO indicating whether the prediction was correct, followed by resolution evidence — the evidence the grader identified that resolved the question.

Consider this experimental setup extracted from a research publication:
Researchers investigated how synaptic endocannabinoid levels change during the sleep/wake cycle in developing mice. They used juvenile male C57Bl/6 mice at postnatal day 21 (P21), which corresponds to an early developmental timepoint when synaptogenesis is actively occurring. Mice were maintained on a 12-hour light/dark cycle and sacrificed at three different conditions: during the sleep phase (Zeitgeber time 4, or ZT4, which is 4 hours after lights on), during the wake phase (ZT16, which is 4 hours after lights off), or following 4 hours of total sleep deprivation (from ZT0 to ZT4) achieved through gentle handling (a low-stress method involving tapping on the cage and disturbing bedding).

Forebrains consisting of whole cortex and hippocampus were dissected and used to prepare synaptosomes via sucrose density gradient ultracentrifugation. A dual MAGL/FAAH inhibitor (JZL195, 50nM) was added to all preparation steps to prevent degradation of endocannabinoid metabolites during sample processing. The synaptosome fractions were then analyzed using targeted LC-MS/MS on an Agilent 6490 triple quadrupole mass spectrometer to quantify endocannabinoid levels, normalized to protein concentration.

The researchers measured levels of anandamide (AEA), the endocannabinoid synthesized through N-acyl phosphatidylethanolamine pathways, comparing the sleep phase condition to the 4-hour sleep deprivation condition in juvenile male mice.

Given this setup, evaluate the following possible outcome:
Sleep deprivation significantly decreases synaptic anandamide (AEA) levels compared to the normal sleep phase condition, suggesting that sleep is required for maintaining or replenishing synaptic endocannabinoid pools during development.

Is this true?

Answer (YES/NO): NO